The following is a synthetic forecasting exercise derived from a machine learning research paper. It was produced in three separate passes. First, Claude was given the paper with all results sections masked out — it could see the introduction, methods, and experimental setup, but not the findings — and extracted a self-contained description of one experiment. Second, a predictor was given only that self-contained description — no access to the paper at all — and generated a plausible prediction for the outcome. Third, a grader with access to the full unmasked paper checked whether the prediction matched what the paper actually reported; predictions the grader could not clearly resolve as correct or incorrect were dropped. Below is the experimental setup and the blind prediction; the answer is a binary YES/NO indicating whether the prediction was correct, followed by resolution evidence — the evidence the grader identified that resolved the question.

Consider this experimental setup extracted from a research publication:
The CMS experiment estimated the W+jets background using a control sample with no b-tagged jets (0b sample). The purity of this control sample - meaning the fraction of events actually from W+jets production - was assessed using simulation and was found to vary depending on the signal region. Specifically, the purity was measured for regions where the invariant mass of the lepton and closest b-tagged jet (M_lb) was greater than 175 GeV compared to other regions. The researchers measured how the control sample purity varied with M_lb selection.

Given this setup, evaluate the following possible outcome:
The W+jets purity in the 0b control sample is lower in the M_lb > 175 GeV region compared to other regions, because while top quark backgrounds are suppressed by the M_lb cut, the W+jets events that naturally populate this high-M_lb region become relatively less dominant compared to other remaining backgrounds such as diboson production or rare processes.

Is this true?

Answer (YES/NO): NO